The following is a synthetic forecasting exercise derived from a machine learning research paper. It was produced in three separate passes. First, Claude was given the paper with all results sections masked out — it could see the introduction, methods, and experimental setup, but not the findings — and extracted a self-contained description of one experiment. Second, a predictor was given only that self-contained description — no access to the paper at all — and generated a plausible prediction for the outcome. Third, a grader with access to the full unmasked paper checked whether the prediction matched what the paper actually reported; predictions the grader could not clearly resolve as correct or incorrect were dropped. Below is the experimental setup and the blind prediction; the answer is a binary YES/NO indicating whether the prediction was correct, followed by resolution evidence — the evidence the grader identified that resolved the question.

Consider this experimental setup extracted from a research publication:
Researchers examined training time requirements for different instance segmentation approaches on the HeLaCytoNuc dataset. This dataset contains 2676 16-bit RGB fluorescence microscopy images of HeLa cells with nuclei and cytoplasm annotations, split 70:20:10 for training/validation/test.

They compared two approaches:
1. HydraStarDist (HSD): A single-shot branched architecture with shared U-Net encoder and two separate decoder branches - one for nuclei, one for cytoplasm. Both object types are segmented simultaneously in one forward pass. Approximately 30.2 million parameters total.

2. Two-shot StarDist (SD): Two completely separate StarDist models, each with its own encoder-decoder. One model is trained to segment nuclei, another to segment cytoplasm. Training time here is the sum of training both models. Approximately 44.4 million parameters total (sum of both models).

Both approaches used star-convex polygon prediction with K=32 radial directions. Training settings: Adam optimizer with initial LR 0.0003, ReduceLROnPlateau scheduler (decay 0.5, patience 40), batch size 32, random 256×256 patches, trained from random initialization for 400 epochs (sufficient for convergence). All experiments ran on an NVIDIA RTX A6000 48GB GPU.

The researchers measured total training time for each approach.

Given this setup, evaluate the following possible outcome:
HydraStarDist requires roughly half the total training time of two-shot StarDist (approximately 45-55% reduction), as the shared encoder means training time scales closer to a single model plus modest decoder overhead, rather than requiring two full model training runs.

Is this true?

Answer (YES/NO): NO